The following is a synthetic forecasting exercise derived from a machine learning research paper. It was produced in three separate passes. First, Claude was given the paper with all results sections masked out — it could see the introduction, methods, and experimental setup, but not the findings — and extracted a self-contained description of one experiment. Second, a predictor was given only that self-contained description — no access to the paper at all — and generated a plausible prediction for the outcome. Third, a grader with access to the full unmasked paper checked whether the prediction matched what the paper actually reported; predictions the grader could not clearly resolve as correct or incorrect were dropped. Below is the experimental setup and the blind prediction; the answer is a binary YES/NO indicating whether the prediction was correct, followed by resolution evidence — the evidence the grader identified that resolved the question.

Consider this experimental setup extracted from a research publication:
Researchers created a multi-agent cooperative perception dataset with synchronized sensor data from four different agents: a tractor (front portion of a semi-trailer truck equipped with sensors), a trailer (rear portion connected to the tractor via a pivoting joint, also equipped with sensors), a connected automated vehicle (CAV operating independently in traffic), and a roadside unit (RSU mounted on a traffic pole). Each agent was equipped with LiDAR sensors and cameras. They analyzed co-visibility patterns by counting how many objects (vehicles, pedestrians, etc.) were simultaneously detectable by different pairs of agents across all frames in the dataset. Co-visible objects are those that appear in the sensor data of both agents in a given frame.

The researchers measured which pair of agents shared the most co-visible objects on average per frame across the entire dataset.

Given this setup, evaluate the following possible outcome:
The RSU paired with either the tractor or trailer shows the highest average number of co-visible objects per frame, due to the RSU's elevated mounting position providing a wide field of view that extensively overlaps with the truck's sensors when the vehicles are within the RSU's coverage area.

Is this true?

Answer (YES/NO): NO